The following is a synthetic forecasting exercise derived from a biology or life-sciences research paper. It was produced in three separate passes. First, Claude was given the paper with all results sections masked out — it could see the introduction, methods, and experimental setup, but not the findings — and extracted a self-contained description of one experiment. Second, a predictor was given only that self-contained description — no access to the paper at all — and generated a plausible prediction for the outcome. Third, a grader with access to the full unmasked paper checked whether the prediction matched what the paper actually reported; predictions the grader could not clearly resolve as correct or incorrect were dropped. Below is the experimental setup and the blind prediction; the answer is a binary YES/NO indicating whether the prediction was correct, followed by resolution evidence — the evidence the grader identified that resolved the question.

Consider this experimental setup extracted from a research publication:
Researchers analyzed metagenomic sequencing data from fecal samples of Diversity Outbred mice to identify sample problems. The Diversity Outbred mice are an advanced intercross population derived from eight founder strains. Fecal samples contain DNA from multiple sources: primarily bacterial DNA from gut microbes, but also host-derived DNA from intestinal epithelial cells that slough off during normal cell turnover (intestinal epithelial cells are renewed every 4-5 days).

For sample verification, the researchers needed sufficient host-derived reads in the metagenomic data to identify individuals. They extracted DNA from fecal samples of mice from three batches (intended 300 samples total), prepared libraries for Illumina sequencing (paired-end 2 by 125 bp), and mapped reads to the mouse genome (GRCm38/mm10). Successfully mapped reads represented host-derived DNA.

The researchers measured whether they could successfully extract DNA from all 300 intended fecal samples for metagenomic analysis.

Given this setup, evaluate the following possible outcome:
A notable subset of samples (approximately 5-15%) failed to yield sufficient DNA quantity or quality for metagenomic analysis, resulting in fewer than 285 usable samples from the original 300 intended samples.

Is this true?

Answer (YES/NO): NO